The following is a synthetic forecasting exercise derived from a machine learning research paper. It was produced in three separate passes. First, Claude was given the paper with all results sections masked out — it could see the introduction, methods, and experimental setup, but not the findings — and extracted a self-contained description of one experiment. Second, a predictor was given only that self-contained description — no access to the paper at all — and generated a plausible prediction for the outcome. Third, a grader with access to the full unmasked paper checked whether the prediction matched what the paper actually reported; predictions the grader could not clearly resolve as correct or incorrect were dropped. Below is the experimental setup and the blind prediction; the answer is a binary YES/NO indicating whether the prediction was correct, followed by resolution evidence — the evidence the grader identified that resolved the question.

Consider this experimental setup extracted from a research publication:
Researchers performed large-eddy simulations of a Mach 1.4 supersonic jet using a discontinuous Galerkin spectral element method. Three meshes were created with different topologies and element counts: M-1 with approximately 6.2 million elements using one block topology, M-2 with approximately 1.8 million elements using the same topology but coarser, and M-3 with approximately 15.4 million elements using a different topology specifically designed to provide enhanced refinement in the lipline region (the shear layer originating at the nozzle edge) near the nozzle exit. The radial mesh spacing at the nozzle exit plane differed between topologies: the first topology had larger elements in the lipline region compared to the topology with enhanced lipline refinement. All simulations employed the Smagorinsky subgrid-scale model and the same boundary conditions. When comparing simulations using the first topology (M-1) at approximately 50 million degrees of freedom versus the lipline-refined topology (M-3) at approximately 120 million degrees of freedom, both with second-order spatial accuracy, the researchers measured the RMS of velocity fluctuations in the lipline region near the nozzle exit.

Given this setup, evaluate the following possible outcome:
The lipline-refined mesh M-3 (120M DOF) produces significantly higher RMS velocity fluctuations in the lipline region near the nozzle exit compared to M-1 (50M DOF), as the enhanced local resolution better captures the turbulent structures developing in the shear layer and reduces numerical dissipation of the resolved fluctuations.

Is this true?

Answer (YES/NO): NO